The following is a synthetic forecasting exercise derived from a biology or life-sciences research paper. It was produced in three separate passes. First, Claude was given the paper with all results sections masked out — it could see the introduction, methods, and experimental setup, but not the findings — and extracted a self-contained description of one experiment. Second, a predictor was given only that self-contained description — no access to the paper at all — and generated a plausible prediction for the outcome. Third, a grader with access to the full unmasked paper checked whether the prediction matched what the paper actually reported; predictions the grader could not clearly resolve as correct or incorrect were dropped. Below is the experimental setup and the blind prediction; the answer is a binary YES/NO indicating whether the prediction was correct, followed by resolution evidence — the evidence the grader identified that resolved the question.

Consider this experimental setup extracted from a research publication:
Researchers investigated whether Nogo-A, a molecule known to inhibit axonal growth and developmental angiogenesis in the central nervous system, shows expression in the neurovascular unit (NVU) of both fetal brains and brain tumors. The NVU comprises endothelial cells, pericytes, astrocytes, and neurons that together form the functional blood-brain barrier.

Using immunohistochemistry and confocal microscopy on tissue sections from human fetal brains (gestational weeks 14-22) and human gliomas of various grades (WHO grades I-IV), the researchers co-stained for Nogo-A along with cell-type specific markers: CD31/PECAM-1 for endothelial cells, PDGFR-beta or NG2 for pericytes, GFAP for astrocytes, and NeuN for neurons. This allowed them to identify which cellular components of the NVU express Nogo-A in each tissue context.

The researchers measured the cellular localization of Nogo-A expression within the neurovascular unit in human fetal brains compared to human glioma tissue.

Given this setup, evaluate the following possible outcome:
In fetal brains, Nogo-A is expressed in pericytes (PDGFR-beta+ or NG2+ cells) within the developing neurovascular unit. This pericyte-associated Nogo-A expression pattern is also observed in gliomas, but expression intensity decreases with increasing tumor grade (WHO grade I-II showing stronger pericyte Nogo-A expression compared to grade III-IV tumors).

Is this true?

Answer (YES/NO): NO